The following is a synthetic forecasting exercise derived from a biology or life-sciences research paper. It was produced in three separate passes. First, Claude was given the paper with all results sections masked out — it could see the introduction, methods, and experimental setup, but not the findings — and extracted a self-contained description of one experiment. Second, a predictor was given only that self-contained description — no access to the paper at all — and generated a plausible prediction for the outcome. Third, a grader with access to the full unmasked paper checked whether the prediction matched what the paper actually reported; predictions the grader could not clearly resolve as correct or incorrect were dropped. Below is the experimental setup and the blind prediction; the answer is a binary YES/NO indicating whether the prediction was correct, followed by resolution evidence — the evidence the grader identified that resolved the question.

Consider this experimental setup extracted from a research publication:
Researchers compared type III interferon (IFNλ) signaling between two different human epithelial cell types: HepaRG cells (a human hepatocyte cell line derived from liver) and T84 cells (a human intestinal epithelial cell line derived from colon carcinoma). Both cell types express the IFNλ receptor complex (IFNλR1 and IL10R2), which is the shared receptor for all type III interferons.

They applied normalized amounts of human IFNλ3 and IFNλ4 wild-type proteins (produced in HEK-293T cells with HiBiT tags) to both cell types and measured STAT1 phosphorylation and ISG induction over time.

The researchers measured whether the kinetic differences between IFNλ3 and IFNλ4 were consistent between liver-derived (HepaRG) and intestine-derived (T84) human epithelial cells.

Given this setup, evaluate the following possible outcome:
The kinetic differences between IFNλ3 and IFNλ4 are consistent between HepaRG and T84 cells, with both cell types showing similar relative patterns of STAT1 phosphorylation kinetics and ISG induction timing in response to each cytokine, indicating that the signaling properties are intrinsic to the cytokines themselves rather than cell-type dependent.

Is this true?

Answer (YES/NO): NO